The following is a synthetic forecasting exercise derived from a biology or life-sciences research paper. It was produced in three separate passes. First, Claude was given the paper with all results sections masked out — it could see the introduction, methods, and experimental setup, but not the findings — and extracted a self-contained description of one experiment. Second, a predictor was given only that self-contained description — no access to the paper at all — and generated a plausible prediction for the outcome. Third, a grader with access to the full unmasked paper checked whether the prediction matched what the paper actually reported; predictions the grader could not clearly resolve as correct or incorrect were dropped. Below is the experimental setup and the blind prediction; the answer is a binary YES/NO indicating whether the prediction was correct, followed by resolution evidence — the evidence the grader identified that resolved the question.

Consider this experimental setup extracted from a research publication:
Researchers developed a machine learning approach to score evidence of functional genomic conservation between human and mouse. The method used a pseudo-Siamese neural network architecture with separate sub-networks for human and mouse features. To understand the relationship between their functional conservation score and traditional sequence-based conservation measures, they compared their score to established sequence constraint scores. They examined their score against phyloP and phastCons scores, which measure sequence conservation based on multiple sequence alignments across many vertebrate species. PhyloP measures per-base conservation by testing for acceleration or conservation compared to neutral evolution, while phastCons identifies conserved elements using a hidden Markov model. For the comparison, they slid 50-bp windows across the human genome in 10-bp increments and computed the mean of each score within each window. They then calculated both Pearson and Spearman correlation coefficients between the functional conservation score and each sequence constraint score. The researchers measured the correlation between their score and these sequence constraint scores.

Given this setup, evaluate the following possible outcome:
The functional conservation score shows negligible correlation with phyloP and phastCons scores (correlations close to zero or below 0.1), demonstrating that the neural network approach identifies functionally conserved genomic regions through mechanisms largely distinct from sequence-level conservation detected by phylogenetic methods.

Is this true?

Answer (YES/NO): NO